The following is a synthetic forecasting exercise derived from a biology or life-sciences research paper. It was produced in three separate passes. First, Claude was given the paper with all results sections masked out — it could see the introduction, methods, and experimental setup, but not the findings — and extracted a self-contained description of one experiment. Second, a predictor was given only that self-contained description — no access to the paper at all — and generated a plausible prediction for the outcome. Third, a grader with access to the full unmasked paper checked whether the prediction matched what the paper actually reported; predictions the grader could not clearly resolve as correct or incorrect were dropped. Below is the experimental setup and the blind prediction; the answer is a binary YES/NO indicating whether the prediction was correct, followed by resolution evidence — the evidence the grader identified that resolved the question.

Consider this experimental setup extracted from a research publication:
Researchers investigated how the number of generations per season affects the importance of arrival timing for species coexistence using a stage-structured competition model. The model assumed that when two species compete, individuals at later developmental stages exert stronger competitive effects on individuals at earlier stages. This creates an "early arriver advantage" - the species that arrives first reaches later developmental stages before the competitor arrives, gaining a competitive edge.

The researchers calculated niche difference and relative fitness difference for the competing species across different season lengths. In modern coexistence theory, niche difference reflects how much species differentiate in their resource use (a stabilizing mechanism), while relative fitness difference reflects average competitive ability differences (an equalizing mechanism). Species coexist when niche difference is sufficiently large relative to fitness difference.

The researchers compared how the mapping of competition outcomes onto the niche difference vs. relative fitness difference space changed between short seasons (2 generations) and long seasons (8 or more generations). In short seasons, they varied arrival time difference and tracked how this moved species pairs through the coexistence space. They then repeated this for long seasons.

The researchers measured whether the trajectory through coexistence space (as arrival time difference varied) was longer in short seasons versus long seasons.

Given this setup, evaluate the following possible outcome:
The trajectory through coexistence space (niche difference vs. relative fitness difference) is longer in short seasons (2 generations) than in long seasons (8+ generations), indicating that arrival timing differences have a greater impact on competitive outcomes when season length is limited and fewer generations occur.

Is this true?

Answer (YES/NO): YES